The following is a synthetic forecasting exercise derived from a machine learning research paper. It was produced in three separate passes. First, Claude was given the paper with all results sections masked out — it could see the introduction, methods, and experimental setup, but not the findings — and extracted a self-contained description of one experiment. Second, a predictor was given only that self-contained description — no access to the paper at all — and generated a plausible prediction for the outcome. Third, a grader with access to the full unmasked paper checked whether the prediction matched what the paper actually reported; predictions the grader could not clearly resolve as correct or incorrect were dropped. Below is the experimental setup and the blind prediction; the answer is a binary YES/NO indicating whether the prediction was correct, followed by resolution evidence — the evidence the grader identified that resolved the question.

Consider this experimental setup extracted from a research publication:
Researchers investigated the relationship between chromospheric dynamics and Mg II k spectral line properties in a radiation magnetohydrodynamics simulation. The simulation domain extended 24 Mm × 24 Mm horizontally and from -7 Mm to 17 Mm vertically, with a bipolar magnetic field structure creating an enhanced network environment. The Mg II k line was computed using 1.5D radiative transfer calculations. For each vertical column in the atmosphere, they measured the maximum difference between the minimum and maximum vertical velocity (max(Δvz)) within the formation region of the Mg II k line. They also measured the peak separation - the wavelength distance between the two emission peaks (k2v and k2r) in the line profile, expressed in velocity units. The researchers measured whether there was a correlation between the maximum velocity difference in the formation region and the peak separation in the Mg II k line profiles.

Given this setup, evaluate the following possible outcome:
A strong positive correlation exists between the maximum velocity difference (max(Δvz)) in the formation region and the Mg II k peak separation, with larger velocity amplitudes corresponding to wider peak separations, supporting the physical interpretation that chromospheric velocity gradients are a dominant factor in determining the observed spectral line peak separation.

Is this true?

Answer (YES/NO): NO